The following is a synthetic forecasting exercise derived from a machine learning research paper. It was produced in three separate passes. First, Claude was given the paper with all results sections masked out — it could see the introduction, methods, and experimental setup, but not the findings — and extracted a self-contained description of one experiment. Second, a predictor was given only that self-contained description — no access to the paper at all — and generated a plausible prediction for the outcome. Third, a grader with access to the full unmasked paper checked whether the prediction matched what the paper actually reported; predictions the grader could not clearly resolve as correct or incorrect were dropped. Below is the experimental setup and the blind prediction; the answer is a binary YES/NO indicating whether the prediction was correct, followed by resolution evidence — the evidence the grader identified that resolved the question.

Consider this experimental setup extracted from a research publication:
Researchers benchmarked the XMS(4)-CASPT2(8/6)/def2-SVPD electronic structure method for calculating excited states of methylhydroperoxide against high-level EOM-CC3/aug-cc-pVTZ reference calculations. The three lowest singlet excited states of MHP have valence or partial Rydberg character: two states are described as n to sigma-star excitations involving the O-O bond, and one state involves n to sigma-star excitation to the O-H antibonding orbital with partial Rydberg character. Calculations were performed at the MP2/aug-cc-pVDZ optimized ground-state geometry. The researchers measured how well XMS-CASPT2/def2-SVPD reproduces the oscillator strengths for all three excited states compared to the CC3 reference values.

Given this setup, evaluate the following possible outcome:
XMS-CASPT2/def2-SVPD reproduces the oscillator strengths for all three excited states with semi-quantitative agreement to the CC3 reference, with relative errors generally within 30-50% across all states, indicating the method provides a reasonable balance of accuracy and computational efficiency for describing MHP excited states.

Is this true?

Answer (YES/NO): NO